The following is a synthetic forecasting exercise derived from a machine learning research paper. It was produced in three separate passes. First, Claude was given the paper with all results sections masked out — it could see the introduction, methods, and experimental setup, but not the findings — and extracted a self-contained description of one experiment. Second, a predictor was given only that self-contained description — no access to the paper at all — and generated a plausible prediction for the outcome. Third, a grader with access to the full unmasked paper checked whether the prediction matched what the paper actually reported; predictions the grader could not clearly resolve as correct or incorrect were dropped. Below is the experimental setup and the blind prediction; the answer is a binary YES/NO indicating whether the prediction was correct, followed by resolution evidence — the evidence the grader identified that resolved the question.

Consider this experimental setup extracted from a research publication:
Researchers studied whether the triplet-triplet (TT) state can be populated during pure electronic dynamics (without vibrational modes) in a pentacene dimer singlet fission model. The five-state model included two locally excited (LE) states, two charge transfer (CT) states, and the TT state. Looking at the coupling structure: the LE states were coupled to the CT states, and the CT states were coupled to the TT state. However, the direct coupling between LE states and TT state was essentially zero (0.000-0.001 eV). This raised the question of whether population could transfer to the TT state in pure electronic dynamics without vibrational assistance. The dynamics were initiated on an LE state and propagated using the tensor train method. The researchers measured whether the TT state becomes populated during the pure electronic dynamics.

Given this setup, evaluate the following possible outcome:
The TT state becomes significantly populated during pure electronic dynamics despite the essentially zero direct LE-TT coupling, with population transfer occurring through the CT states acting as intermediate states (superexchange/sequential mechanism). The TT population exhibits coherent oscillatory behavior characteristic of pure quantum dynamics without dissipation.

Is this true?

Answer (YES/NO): YES